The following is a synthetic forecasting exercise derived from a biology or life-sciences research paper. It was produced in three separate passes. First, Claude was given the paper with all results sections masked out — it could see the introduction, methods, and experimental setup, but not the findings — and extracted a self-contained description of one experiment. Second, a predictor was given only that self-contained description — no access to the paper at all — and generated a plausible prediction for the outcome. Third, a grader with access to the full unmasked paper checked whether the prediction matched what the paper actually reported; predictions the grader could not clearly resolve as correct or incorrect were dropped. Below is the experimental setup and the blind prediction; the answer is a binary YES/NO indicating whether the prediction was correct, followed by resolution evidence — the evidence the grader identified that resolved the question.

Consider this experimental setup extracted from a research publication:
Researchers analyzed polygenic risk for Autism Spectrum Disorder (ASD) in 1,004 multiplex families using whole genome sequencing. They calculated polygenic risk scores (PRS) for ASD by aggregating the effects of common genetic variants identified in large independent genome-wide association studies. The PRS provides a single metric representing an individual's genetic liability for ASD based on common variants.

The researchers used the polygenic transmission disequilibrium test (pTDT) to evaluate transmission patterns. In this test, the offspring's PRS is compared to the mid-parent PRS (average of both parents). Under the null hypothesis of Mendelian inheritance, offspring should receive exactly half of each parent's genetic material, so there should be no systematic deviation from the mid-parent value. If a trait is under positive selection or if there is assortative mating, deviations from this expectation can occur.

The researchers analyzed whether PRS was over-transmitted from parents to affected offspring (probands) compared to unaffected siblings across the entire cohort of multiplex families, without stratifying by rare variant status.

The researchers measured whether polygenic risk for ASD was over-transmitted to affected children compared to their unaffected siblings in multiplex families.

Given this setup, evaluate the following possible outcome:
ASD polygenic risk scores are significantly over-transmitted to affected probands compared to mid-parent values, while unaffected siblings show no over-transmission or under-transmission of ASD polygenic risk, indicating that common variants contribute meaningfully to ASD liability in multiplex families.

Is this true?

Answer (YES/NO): YES